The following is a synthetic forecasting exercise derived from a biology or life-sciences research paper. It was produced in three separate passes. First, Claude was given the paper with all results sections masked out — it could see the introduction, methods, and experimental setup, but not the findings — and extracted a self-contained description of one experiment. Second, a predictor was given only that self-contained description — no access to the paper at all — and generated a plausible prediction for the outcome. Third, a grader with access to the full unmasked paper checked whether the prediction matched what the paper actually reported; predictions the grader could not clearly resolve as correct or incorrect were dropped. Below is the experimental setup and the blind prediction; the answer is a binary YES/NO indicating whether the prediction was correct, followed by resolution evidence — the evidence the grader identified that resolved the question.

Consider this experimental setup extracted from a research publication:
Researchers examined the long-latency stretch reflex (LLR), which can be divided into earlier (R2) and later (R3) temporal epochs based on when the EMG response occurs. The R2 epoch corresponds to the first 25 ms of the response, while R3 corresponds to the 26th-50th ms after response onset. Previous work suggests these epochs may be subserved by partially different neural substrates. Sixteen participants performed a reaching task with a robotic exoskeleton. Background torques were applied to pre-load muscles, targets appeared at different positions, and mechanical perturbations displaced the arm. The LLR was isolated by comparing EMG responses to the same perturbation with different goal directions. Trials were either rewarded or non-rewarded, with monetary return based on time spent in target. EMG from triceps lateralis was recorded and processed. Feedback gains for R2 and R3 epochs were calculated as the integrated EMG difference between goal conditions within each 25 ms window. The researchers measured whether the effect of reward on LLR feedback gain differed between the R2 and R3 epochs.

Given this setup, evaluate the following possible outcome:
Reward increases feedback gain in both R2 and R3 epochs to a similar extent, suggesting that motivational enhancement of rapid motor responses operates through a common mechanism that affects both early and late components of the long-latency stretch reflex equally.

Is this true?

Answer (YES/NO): NO